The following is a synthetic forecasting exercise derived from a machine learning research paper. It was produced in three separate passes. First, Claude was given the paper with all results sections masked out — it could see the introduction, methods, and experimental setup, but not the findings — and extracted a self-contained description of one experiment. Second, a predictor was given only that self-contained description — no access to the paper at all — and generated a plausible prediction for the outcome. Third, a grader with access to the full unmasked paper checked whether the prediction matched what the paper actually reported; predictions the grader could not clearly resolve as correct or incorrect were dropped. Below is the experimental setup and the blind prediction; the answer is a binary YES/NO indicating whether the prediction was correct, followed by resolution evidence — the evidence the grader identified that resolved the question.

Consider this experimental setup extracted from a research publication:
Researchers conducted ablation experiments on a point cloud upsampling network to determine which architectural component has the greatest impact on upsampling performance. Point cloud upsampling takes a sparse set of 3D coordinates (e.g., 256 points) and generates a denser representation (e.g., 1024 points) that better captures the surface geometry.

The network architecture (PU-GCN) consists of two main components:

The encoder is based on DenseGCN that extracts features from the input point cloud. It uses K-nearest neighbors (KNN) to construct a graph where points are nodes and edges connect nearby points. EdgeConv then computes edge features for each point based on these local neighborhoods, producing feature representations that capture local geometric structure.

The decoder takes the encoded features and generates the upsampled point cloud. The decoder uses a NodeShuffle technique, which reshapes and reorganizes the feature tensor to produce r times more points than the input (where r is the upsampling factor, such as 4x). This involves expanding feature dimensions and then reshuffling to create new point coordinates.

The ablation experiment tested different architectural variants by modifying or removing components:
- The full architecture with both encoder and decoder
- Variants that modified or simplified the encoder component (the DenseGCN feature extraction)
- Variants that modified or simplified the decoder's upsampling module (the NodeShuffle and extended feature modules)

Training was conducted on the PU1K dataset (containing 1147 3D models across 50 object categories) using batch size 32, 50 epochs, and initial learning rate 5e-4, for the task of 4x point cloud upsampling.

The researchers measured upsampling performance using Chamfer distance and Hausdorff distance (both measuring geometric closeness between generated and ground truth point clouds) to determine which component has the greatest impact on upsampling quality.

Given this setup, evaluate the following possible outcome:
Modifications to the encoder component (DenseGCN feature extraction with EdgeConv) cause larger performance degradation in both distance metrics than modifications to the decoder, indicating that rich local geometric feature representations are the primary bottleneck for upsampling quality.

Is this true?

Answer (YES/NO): NO